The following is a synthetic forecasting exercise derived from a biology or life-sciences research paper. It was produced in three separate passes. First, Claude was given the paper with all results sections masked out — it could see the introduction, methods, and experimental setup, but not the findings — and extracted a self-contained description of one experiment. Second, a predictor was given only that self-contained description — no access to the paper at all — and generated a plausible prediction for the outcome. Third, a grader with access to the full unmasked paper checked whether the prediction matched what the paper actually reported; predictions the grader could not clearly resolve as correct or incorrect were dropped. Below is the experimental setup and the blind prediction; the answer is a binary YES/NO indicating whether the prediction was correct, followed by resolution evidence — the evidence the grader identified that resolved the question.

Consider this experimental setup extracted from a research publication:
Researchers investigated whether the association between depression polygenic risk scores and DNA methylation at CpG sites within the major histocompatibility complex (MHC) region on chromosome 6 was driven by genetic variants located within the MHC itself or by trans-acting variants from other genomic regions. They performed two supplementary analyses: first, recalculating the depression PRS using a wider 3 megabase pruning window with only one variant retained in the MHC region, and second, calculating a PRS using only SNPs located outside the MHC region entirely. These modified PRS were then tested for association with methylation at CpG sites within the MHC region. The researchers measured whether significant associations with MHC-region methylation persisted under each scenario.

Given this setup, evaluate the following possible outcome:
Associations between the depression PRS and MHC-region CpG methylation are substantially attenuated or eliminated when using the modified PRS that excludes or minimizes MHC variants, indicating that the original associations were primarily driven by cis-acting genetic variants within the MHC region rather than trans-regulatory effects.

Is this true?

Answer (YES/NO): YES